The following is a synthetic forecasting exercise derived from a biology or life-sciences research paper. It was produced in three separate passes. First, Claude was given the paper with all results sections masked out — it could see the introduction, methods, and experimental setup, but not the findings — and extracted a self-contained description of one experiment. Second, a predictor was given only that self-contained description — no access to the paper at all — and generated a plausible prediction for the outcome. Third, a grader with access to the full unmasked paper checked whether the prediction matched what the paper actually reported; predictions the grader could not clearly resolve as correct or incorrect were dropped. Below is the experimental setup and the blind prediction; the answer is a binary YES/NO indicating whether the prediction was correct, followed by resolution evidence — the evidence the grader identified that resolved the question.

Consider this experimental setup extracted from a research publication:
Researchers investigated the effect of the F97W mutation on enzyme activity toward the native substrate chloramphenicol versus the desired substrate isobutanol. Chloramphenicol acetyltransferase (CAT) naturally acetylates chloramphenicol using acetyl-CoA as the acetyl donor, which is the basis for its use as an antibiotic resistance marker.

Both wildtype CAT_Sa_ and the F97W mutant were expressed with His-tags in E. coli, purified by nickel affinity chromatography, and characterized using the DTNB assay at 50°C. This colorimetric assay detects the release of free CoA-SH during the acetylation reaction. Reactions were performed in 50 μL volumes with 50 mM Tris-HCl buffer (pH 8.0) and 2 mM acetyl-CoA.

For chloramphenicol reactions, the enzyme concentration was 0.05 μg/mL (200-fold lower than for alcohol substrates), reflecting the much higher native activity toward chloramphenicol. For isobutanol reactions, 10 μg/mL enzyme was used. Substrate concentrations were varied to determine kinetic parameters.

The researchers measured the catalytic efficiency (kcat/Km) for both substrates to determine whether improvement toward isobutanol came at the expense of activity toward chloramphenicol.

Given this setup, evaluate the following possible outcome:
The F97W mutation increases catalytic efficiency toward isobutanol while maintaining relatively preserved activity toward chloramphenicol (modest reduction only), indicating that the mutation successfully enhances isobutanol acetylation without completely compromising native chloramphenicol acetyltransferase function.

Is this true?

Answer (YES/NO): YES